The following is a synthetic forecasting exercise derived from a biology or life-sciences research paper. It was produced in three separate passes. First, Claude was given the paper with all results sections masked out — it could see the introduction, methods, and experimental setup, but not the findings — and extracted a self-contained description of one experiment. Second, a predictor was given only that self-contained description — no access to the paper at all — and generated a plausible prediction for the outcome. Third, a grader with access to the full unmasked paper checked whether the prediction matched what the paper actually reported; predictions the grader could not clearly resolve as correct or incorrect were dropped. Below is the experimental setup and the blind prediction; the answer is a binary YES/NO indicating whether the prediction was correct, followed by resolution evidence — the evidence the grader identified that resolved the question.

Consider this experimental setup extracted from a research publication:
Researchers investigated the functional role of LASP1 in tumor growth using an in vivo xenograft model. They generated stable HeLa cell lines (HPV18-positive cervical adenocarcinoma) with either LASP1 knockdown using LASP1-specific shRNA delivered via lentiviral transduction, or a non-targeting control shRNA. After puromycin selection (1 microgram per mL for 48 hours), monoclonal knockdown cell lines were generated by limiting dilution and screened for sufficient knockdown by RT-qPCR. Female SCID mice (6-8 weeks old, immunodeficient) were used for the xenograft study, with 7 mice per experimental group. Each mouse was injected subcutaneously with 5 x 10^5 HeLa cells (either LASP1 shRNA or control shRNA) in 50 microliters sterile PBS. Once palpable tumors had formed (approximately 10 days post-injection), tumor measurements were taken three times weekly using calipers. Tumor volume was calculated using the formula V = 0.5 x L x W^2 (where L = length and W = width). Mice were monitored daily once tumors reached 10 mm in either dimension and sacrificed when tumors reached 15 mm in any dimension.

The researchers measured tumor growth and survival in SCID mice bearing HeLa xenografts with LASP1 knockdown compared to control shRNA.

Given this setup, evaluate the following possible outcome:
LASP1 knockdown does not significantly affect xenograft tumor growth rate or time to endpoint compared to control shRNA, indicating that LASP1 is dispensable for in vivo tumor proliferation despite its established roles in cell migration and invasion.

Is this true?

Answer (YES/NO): NO